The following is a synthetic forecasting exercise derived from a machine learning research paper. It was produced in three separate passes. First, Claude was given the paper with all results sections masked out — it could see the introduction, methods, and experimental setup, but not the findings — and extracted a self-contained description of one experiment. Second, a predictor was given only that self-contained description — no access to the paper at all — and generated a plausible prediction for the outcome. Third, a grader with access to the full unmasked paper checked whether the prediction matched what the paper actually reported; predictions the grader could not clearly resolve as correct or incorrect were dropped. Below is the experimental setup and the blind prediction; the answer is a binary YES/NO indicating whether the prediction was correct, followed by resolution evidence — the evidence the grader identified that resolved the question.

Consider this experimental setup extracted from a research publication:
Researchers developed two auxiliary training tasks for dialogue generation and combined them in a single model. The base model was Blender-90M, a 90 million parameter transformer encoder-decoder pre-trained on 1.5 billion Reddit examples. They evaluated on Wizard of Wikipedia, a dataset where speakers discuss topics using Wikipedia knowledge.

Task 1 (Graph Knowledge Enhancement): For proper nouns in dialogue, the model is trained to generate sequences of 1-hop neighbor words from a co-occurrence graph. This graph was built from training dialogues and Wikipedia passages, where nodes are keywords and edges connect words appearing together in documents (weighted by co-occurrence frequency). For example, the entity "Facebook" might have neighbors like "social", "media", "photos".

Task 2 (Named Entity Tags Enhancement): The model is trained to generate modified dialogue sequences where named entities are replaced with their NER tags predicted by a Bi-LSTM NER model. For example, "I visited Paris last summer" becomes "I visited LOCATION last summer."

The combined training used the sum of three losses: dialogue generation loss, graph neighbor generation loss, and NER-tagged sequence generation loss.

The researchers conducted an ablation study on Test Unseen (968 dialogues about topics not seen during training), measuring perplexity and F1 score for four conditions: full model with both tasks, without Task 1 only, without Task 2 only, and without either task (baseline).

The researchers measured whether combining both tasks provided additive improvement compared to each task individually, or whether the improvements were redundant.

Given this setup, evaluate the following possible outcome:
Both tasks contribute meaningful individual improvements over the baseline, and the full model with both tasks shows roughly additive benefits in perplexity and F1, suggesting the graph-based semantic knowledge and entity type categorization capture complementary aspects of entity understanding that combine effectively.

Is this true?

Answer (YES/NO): NO